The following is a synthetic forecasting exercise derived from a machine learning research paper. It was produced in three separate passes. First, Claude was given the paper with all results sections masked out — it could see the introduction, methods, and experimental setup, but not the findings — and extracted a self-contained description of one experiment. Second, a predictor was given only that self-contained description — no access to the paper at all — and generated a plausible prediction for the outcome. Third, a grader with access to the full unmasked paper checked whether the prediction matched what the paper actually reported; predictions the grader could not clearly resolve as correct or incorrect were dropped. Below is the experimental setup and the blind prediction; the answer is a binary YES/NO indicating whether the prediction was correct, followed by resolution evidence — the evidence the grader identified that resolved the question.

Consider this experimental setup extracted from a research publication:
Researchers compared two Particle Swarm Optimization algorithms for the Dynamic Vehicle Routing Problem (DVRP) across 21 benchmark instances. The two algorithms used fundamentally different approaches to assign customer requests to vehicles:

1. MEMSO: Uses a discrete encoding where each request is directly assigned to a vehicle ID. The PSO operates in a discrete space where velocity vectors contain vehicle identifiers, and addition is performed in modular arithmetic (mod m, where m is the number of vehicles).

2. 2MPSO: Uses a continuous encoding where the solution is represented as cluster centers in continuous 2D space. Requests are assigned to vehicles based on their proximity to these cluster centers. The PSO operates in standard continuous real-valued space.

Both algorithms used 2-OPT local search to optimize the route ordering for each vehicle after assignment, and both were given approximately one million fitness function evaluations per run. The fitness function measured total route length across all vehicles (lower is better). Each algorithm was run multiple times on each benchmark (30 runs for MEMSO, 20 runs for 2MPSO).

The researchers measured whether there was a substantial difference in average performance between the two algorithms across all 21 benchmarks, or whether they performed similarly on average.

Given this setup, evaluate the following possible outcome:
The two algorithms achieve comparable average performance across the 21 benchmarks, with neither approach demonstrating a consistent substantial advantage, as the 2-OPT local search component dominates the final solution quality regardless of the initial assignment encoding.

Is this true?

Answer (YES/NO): NO